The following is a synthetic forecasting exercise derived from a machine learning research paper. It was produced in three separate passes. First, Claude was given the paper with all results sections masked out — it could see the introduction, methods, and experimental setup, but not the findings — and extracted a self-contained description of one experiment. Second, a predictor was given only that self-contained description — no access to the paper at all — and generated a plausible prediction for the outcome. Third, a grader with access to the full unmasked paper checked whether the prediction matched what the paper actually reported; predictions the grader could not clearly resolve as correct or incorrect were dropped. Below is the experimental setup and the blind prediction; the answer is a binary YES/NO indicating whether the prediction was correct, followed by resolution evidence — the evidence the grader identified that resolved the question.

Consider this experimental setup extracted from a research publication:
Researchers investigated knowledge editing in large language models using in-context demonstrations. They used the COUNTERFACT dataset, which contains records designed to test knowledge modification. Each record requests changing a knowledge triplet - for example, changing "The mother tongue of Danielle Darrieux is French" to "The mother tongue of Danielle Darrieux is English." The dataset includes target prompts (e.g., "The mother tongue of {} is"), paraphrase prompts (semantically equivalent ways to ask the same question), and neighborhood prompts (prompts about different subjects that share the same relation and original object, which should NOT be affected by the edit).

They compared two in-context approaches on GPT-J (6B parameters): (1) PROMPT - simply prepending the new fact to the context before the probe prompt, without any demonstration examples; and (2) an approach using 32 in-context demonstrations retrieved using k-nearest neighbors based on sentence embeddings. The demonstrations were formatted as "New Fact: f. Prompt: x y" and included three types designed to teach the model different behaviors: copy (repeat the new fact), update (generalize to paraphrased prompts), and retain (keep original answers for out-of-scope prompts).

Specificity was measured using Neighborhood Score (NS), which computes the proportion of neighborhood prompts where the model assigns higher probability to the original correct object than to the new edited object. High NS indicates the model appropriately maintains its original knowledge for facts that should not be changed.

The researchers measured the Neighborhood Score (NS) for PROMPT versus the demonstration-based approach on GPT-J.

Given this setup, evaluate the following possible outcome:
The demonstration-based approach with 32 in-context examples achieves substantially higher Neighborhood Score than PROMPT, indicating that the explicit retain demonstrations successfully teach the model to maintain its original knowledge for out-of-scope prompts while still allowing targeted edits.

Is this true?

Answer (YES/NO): YES